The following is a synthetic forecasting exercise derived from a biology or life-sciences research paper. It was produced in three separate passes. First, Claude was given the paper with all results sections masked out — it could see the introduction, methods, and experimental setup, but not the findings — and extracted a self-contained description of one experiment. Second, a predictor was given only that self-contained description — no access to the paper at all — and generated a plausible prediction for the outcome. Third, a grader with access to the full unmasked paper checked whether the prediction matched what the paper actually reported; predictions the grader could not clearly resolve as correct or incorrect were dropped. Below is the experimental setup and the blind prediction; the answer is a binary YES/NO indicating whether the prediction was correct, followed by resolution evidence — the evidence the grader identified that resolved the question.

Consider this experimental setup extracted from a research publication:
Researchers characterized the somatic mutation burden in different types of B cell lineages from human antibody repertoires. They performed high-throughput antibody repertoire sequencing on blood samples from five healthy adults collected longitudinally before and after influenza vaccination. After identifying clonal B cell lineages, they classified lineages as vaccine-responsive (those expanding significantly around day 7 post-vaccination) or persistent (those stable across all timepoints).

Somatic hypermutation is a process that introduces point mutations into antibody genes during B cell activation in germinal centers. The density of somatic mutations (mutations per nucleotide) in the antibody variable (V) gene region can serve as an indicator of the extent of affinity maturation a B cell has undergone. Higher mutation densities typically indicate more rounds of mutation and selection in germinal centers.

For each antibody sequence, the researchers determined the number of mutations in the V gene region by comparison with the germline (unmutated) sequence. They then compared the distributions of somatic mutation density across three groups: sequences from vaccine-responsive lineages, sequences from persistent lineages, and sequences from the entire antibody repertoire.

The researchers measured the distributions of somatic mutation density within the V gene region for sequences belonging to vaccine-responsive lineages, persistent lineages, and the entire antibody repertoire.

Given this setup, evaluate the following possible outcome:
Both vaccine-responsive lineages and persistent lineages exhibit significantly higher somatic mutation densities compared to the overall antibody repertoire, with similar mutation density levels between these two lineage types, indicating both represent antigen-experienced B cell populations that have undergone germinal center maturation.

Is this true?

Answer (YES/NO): NO